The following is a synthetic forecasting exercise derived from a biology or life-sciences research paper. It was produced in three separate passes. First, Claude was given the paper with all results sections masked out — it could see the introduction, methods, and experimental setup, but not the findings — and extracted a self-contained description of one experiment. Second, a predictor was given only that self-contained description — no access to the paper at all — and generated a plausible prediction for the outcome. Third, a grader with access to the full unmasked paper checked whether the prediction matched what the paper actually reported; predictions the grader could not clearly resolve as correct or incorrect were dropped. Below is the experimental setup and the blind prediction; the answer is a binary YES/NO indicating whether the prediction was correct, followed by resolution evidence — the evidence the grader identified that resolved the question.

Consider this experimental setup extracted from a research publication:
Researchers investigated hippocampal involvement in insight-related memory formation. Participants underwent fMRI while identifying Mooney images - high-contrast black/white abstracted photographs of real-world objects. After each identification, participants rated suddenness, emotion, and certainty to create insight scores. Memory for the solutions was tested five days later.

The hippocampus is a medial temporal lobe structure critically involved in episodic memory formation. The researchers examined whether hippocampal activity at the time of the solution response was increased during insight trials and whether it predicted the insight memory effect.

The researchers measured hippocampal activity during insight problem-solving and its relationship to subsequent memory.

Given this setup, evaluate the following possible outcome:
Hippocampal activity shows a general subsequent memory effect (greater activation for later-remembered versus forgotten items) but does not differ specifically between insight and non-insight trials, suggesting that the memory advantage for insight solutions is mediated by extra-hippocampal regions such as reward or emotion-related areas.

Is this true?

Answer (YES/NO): NO